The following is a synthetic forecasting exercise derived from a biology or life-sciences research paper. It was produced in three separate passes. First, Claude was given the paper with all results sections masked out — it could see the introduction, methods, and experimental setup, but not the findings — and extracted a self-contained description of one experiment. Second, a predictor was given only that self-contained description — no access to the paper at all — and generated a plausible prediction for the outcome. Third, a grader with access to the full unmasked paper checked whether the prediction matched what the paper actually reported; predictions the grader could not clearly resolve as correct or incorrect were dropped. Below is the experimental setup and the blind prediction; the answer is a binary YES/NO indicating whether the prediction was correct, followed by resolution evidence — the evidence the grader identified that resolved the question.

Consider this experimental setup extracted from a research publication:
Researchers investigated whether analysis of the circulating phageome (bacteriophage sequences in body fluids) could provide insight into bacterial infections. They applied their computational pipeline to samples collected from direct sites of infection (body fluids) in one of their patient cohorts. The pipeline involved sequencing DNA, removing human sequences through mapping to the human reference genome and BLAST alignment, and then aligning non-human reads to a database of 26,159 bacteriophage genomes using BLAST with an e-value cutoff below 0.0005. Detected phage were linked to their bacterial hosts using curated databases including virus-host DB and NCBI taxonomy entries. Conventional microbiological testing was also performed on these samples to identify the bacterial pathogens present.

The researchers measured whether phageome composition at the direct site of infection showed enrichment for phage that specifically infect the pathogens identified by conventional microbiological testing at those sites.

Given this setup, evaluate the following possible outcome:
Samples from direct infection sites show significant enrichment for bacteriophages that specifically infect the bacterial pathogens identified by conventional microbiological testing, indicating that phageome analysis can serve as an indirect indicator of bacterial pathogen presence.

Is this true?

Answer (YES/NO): YES